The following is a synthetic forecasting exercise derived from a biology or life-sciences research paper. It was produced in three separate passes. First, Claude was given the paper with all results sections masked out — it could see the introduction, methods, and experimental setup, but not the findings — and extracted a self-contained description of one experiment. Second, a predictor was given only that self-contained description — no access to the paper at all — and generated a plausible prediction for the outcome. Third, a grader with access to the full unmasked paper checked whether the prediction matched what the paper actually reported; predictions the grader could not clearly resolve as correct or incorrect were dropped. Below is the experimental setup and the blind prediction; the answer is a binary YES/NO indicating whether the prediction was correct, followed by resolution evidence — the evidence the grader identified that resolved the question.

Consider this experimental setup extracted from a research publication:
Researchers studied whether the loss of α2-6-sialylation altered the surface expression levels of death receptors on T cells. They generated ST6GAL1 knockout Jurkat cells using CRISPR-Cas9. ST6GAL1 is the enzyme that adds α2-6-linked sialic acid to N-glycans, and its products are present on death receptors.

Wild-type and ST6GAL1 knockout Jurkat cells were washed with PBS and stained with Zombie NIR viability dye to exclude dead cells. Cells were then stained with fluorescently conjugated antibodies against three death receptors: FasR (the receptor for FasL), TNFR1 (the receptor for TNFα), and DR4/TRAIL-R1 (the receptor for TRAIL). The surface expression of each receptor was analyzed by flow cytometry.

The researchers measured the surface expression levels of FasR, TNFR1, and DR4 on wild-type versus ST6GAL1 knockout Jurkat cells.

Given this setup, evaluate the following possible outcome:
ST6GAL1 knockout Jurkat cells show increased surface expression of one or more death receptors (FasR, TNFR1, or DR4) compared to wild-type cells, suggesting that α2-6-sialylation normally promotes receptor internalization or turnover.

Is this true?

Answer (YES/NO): NO